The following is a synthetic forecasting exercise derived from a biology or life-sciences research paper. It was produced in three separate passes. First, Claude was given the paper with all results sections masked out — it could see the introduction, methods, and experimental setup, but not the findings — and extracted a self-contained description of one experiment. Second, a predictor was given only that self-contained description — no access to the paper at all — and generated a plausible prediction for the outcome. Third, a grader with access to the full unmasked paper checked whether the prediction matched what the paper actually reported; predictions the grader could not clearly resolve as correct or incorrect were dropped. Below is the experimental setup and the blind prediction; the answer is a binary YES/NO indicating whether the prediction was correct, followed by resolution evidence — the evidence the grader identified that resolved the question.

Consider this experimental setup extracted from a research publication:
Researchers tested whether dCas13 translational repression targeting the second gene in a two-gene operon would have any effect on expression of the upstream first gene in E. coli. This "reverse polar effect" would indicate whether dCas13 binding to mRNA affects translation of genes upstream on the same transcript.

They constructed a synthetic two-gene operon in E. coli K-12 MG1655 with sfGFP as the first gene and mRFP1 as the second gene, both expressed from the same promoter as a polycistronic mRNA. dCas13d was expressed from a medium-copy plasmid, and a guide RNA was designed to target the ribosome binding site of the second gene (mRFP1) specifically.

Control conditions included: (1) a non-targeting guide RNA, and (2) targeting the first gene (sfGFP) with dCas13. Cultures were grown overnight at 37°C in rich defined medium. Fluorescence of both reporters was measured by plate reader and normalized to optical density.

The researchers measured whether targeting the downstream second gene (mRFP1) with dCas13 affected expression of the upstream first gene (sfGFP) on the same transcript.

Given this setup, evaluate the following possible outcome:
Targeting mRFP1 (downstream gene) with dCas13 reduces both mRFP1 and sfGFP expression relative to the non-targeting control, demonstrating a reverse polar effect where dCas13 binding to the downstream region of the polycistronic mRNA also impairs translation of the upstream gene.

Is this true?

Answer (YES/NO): YES